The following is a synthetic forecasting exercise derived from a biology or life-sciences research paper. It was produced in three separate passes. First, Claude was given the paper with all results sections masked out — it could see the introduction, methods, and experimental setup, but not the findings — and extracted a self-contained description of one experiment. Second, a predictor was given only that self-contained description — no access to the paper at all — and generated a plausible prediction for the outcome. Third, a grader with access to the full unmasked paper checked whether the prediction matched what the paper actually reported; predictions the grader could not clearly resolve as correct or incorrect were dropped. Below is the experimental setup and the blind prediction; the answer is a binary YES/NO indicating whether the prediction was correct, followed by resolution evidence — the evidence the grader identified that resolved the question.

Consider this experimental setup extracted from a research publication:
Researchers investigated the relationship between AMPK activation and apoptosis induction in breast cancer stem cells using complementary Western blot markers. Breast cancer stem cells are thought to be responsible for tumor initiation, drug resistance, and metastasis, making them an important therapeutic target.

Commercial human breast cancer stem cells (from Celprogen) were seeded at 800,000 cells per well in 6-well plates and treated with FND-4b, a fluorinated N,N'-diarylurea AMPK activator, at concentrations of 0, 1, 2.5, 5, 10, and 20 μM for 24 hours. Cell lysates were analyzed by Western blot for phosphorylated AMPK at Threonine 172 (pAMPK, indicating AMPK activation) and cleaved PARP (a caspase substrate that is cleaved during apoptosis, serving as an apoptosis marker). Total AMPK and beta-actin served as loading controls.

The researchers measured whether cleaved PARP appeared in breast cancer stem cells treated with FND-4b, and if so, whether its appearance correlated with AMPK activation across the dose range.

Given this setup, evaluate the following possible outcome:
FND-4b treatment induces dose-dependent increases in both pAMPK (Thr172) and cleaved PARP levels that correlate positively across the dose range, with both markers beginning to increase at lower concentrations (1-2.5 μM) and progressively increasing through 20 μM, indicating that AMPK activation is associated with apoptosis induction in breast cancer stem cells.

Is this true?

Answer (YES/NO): NO